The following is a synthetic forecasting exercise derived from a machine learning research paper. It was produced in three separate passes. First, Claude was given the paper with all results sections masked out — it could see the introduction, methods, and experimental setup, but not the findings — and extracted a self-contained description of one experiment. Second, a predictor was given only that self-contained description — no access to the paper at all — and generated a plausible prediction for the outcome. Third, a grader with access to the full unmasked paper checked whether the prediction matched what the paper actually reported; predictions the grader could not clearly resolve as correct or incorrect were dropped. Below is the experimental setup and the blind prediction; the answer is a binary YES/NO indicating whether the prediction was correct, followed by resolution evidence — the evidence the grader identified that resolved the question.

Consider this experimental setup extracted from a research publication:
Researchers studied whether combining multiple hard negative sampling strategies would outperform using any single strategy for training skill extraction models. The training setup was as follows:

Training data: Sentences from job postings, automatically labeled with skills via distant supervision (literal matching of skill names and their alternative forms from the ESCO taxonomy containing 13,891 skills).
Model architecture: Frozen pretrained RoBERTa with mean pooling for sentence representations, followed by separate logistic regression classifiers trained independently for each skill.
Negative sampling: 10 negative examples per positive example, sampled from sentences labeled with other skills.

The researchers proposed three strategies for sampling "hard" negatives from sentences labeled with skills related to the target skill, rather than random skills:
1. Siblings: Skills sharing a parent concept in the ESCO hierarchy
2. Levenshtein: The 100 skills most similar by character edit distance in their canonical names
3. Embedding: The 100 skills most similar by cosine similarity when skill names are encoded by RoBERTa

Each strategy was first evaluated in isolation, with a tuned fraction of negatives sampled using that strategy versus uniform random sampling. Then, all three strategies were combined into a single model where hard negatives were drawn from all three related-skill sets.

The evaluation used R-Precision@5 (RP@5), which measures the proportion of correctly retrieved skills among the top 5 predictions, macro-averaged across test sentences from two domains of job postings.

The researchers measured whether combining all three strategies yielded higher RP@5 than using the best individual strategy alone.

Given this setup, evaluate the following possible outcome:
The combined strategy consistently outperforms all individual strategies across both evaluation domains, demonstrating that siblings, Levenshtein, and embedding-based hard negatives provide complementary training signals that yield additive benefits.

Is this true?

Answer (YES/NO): YES